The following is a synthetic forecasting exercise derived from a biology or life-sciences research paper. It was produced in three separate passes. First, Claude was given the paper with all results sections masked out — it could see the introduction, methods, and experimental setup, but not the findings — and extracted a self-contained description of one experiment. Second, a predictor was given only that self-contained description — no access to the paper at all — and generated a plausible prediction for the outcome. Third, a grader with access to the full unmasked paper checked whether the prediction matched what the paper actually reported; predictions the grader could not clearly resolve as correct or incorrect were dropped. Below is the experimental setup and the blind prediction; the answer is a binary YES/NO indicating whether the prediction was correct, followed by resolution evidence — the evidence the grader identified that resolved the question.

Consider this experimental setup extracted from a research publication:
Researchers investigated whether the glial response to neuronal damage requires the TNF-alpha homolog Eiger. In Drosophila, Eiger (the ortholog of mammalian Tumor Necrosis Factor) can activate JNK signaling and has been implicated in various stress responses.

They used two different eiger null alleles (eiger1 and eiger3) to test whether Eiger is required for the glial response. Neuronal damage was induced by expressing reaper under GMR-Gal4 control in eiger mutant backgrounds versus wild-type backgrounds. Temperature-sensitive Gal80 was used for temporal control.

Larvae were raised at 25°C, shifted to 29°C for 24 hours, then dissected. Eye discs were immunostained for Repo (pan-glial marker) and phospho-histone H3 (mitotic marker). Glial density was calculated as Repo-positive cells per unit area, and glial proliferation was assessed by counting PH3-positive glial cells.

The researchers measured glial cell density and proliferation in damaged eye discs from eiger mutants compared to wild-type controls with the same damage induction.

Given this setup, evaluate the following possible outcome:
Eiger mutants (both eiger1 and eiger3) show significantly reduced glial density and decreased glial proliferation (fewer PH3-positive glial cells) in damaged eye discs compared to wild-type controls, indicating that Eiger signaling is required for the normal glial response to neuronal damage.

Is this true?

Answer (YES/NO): NO